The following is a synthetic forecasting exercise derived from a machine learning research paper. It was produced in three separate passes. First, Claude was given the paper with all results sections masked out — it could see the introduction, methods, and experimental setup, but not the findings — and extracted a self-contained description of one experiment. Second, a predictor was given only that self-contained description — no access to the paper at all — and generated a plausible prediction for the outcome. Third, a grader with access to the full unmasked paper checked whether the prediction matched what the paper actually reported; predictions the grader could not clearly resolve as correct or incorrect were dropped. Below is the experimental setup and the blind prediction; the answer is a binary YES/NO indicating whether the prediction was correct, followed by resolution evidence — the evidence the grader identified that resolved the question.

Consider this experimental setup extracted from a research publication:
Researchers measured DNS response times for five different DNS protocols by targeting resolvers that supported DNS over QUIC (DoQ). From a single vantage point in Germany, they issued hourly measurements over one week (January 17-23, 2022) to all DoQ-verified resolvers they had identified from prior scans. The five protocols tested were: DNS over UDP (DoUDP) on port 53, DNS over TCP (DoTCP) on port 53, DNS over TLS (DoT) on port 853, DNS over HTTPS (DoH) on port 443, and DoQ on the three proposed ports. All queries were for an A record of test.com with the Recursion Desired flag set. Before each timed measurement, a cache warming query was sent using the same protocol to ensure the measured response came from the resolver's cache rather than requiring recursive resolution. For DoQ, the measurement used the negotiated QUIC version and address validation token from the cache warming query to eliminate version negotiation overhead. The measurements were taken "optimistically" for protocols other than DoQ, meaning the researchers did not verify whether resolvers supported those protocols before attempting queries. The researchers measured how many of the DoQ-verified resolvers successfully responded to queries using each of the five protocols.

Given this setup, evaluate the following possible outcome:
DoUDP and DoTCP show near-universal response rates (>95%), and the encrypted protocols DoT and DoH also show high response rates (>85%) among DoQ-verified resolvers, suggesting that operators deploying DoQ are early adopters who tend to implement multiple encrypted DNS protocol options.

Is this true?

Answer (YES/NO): NO